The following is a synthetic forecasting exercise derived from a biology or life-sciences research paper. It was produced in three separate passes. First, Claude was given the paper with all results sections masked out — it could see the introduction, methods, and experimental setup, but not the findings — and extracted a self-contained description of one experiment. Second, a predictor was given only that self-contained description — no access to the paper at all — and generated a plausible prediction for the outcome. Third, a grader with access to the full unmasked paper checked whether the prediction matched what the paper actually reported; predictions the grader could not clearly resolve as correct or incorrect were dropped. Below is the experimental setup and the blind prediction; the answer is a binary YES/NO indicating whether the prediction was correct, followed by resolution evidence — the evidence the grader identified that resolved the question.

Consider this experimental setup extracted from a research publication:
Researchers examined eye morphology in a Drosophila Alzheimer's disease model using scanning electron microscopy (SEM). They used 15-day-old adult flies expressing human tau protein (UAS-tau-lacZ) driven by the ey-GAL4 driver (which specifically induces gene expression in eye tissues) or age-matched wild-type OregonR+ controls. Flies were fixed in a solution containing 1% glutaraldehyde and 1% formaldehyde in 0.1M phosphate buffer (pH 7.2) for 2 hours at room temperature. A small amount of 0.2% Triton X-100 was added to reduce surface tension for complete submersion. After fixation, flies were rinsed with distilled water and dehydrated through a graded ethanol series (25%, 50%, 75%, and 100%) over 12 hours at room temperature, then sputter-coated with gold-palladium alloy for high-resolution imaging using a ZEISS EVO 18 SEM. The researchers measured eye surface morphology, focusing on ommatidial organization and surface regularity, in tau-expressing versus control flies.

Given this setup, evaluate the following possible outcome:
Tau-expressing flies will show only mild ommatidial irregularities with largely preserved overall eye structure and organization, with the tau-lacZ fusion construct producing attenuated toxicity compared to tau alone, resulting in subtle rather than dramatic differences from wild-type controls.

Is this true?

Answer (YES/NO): NO